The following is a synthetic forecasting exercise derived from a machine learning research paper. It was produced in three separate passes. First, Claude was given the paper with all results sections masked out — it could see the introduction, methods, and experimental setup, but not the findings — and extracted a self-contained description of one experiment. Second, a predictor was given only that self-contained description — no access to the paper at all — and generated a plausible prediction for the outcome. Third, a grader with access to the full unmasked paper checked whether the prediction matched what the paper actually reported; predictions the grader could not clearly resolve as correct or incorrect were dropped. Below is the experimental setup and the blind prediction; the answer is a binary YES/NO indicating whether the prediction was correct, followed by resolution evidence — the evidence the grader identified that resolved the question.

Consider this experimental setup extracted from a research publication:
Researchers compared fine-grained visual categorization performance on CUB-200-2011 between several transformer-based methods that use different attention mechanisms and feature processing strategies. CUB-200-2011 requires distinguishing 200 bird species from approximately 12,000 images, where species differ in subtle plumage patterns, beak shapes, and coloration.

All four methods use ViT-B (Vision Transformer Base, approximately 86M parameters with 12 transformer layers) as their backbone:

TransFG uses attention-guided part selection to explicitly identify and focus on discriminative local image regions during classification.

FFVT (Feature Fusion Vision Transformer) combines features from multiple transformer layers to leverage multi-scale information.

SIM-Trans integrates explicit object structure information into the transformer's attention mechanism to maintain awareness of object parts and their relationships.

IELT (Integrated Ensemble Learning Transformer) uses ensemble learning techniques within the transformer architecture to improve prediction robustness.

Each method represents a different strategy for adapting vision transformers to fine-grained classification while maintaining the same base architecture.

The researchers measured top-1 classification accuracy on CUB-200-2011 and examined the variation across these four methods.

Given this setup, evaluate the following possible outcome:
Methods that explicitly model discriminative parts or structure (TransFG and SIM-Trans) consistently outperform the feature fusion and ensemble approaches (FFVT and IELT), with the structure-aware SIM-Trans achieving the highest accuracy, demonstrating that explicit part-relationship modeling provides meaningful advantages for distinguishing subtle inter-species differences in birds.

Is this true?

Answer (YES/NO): NO